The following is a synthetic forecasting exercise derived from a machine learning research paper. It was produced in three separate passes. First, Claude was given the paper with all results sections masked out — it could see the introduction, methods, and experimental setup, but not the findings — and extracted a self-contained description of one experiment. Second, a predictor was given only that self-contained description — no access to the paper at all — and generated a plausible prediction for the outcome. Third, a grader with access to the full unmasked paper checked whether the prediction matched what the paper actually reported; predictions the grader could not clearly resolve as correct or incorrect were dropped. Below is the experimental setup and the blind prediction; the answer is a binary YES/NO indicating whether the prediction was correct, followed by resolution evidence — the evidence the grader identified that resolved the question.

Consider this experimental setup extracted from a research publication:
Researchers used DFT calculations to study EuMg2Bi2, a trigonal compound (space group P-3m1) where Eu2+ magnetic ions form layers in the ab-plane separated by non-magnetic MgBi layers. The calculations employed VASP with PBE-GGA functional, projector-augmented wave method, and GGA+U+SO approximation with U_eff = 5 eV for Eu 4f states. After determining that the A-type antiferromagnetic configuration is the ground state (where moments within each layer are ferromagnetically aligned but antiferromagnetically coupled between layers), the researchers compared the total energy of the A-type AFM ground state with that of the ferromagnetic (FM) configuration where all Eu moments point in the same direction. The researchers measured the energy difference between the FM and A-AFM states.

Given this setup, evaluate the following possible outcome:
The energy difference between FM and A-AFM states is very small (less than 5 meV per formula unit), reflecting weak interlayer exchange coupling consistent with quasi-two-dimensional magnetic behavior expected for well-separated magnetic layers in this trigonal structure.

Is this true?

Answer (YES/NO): YES